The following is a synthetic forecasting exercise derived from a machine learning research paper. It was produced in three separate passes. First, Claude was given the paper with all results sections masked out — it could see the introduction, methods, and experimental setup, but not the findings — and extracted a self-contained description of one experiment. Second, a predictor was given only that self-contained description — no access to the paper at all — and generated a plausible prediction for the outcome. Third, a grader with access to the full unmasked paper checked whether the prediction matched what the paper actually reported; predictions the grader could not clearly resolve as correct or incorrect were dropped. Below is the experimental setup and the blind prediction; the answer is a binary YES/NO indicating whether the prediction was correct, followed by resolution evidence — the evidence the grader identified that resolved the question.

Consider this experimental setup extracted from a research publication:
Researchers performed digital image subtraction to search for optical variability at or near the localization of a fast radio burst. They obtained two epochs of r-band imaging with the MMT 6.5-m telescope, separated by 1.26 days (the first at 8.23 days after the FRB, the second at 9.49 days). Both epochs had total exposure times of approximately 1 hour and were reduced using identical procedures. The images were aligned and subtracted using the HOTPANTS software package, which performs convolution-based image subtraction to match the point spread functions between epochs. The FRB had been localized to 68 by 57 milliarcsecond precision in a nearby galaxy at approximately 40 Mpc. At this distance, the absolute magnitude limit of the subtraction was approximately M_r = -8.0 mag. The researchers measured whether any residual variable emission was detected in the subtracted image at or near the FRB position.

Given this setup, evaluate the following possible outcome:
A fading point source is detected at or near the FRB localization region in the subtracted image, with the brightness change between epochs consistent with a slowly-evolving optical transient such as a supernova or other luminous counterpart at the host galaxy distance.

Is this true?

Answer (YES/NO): NO